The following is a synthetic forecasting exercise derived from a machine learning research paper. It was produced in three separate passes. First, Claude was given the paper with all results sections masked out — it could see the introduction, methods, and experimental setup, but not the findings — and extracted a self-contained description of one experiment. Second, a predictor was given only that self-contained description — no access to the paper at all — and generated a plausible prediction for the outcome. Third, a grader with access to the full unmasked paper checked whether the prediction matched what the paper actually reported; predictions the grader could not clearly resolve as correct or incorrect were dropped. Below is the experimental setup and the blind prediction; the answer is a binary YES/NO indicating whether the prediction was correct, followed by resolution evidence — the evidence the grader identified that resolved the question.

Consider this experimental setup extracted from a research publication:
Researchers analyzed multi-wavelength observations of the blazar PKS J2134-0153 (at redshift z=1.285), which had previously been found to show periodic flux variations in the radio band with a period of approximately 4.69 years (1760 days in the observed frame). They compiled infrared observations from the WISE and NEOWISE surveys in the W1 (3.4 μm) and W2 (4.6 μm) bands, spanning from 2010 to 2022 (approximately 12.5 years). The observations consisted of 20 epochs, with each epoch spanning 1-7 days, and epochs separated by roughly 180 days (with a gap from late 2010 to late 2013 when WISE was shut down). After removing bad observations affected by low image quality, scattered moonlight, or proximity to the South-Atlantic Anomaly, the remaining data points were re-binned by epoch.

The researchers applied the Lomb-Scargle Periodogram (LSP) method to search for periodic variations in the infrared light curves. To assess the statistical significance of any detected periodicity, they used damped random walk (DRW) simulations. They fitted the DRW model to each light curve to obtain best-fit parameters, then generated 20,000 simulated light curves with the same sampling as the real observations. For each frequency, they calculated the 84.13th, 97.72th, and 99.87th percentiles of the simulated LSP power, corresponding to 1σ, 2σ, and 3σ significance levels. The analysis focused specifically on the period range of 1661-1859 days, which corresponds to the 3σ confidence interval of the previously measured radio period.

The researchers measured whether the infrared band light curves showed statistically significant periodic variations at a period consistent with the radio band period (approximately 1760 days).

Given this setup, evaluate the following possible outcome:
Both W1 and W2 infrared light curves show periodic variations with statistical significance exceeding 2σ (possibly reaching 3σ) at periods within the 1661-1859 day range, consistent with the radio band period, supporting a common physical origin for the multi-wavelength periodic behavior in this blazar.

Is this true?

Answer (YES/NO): NO